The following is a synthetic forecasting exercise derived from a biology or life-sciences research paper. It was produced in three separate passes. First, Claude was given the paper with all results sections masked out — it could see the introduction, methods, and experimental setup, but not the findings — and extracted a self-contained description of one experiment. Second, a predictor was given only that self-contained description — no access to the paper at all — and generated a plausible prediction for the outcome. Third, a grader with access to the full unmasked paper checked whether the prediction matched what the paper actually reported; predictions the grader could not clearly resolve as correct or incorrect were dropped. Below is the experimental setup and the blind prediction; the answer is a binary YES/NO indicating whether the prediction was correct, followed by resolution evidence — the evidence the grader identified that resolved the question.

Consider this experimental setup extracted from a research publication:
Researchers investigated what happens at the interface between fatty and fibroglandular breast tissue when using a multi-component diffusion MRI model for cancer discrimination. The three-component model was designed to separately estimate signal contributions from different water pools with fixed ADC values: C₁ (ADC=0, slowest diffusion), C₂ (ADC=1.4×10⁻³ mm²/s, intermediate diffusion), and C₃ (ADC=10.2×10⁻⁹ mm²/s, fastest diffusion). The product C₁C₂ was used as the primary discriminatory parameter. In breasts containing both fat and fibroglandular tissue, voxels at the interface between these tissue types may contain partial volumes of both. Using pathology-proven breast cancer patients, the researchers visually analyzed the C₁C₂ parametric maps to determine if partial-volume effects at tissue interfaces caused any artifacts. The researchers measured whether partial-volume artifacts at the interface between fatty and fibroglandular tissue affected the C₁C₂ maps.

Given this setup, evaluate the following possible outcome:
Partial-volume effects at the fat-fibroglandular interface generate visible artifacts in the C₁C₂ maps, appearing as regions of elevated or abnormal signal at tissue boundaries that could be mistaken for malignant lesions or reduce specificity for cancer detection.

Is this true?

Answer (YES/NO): YES